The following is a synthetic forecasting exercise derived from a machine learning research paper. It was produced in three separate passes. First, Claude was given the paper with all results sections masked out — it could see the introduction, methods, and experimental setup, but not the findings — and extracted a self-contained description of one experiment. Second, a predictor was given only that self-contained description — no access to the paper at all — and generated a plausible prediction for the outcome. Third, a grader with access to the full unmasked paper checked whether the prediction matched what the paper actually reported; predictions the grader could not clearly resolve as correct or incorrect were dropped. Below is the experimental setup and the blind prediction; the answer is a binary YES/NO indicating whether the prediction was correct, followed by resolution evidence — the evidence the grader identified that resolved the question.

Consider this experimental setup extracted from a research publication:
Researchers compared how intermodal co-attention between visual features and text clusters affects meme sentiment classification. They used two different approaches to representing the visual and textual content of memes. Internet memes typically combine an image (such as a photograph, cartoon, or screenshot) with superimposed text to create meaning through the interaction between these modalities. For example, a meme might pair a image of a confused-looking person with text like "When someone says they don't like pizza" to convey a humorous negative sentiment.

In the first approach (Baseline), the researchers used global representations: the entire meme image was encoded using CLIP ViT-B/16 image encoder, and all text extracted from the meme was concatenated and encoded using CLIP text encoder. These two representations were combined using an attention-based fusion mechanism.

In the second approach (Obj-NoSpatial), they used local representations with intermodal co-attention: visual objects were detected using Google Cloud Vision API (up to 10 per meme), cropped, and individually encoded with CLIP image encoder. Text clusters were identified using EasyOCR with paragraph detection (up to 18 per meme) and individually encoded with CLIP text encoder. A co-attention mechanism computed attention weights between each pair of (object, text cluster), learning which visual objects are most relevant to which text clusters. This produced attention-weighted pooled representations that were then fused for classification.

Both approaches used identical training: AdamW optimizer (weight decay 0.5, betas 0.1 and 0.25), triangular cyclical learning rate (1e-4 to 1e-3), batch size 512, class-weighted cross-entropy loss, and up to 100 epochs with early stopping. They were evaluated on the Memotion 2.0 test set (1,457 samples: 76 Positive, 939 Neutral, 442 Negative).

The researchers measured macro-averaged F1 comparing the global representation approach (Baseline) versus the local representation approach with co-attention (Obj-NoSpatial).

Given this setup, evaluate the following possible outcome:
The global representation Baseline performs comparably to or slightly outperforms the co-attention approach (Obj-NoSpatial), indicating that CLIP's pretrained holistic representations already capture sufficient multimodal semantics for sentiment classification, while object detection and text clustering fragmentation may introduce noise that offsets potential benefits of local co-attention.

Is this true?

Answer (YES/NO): YES